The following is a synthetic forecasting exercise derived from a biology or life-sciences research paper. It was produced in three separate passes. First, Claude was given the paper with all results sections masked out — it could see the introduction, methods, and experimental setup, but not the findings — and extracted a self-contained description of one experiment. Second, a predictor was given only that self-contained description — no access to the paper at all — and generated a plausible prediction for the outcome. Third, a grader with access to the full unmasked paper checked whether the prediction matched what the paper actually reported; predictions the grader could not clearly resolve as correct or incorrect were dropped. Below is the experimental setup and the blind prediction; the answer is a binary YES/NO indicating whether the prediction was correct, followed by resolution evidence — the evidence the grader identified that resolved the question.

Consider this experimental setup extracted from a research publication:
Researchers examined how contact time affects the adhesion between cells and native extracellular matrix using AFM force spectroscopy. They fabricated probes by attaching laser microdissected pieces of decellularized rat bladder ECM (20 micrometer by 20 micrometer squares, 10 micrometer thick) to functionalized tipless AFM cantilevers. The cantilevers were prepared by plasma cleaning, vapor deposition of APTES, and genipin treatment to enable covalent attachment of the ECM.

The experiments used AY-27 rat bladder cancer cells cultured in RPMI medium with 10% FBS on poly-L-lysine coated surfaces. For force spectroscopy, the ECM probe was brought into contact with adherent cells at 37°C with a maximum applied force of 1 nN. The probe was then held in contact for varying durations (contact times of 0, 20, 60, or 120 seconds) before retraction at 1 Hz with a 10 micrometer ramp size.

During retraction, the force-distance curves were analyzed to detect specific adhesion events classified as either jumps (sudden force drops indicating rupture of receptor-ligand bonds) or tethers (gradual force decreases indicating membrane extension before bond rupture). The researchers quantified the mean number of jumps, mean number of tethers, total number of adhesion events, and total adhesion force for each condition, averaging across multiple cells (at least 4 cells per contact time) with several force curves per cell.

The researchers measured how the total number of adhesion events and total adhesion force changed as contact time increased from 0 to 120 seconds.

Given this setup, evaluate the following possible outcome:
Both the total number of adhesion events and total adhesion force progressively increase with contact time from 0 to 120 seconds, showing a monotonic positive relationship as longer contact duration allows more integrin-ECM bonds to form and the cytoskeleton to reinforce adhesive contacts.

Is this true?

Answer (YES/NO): NO